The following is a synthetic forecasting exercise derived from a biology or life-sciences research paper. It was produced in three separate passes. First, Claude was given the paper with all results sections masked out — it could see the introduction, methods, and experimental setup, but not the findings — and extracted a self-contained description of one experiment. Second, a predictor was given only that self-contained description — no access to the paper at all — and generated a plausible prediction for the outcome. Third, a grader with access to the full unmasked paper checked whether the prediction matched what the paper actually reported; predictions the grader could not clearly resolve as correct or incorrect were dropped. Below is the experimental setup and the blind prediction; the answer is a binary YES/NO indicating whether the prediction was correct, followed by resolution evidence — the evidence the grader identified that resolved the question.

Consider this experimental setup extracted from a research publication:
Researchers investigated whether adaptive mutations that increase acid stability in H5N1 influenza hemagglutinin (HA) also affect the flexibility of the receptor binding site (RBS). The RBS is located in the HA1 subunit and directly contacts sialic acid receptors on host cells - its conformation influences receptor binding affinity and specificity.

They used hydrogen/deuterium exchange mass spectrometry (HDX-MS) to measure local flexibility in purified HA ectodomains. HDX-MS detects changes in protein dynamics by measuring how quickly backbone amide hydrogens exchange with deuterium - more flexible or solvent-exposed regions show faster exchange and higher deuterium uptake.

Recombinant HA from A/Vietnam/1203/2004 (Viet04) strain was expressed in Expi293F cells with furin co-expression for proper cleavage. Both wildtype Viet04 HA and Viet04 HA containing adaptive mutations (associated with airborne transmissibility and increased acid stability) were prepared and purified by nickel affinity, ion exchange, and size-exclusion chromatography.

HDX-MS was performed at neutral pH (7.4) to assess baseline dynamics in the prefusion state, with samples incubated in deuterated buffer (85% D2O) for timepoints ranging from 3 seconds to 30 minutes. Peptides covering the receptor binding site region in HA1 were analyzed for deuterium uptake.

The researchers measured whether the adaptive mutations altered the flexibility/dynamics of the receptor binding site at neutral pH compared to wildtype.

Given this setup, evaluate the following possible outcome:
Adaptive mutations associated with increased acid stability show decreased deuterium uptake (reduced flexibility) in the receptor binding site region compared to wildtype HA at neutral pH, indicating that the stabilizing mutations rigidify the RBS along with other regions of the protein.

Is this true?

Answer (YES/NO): NO